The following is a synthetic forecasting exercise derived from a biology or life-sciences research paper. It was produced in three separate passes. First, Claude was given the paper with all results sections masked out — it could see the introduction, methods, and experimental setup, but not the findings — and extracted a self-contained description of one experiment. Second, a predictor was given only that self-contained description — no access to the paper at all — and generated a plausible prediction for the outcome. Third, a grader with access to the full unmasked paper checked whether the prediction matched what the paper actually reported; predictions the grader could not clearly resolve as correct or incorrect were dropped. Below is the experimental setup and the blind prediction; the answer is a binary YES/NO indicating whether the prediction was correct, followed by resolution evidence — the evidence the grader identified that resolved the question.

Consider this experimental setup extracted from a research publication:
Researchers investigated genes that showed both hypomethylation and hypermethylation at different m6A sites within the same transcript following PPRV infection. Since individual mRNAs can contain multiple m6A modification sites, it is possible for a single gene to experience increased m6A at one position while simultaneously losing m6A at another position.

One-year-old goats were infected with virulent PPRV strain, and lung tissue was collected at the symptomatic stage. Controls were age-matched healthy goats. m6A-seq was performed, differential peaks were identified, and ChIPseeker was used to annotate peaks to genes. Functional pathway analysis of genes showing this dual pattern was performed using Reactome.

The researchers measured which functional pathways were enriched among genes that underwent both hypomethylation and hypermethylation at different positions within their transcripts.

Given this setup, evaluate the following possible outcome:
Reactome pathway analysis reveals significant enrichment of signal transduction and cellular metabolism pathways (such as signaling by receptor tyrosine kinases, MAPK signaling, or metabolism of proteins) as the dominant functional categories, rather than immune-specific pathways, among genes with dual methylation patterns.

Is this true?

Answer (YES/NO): NO